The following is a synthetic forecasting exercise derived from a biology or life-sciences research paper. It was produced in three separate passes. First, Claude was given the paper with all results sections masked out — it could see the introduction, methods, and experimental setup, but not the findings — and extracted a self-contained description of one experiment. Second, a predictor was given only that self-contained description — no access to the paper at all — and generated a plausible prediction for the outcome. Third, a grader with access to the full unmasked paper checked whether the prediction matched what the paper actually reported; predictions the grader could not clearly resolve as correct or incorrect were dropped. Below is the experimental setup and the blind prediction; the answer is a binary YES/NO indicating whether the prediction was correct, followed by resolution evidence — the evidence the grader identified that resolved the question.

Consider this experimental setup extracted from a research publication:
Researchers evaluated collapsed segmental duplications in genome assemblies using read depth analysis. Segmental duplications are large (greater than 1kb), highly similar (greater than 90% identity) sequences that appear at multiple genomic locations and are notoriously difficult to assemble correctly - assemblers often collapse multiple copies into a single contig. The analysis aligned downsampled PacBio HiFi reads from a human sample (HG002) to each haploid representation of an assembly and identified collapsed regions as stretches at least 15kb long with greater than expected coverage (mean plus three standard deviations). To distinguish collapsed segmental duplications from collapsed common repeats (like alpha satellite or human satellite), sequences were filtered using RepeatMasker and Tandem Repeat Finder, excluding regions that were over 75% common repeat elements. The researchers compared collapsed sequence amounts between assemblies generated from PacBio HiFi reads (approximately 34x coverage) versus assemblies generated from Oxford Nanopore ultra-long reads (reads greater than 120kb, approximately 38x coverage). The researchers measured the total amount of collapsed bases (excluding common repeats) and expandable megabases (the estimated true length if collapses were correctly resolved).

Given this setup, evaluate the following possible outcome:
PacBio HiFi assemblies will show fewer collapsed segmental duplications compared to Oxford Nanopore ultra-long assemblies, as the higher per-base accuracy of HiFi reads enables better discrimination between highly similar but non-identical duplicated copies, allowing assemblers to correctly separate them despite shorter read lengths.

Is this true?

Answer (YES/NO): YES